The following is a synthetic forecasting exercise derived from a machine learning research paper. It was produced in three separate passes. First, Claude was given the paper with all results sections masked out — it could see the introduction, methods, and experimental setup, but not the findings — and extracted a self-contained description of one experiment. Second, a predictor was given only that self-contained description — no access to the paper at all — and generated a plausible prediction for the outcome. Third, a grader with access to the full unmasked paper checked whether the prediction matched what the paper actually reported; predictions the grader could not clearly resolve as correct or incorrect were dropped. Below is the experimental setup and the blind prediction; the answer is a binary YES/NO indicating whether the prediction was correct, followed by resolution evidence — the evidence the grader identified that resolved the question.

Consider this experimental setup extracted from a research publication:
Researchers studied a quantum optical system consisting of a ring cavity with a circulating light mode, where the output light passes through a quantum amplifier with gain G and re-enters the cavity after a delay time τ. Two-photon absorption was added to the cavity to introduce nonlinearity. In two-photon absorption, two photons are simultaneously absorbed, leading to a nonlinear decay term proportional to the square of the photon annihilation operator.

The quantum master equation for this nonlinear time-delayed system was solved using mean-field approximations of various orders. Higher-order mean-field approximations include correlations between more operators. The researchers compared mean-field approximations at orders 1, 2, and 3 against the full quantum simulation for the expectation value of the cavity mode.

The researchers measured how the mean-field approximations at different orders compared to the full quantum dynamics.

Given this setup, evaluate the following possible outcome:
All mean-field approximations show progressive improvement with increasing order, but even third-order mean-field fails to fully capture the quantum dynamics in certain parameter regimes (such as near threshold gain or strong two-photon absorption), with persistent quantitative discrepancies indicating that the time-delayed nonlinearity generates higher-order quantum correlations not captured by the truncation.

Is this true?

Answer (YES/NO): NO